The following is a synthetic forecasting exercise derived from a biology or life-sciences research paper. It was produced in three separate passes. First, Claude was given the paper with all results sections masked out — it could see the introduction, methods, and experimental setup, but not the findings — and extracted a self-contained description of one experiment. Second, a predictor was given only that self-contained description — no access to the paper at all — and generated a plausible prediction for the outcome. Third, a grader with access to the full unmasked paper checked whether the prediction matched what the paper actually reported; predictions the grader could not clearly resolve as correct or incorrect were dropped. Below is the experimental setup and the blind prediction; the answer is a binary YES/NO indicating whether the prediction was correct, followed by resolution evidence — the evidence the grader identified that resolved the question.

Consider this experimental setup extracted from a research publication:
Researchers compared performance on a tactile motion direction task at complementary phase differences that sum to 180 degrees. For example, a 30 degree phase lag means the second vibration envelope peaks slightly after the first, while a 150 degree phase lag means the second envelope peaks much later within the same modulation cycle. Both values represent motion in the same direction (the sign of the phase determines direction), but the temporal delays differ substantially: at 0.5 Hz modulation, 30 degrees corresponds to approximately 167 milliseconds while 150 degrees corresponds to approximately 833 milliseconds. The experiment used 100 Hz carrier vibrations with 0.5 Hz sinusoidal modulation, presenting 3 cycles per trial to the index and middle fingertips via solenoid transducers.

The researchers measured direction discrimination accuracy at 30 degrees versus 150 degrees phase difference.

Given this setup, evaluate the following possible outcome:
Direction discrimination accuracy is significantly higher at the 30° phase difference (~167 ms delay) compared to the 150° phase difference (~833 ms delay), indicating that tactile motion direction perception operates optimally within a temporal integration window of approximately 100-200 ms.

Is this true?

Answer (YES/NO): NO